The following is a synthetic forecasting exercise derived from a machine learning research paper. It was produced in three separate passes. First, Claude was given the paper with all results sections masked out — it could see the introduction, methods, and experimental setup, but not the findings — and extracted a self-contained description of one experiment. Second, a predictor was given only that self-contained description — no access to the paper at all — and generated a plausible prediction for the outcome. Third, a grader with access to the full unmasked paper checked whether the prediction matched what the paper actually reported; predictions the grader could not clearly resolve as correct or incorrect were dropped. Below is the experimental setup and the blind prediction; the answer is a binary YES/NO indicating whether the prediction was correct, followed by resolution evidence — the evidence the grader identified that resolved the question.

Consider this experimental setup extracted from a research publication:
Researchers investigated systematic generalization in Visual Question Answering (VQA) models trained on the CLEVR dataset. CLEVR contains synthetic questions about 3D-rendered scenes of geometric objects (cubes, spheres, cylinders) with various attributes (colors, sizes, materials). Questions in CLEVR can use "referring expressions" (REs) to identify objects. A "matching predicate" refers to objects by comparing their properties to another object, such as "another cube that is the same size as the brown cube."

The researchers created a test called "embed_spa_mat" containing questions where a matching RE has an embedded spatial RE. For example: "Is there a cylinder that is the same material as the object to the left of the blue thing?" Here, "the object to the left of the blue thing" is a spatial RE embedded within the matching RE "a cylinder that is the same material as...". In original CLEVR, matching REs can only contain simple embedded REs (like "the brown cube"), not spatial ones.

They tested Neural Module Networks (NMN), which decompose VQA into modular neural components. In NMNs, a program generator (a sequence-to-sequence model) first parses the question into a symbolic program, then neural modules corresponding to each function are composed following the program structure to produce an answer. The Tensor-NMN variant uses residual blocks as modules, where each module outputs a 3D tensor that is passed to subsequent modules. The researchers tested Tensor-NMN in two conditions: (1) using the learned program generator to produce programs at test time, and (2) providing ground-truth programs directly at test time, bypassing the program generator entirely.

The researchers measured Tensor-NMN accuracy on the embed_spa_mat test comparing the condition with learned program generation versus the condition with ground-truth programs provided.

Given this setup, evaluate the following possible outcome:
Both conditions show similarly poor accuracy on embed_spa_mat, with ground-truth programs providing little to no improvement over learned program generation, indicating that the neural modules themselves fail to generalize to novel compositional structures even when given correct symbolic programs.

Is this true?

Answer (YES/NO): NO